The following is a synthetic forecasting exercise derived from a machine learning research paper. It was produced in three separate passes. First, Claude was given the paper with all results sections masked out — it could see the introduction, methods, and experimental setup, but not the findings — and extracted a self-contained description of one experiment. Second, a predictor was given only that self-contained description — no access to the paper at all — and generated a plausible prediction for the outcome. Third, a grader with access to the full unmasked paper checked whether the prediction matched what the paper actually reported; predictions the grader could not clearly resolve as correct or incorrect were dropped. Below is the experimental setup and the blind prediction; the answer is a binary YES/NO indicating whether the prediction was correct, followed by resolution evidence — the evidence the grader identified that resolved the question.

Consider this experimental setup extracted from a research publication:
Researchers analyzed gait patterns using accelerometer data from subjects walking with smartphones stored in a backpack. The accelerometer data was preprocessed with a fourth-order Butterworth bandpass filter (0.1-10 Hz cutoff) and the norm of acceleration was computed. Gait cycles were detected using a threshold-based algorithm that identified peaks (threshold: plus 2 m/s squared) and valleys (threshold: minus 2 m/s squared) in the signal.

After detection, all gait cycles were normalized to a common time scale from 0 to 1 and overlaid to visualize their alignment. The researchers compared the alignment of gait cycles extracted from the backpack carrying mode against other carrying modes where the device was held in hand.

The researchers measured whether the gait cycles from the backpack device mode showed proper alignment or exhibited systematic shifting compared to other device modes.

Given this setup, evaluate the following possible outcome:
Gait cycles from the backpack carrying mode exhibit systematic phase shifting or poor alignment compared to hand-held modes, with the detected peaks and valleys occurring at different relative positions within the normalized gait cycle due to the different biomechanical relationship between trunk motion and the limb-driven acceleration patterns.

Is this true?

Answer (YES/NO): NO